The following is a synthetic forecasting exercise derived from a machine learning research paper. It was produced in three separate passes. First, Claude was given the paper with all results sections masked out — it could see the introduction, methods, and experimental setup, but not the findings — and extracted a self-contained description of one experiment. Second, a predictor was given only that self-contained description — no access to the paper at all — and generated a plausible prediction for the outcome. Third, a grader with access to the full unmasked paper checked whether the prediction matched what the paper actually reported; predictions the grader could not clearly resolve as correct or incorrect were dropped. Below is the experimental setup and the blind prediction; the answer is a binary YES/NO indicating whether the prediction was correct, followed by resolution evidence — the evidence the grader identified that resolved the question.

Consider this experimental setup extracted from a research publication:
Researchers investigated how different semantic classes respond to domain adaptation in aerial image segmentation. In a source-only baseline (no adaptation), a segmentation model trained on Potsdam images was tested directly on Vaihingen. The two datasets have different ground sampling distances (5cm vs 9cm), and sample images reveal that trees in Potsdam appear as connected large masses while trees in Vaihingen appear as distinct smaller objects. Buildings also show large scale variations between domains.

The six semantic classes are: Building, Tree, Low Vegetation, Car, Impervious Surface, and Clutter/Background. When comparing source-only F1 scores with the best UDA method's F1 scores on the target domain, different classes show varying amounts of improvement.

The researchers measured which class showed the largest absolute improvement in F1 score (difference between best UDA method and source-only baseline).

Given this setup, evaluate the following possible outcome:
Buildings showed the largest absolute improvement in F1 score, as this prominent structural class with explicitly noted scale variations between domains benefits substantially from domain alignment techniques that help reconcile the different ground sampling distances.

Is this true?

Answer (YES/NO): NO